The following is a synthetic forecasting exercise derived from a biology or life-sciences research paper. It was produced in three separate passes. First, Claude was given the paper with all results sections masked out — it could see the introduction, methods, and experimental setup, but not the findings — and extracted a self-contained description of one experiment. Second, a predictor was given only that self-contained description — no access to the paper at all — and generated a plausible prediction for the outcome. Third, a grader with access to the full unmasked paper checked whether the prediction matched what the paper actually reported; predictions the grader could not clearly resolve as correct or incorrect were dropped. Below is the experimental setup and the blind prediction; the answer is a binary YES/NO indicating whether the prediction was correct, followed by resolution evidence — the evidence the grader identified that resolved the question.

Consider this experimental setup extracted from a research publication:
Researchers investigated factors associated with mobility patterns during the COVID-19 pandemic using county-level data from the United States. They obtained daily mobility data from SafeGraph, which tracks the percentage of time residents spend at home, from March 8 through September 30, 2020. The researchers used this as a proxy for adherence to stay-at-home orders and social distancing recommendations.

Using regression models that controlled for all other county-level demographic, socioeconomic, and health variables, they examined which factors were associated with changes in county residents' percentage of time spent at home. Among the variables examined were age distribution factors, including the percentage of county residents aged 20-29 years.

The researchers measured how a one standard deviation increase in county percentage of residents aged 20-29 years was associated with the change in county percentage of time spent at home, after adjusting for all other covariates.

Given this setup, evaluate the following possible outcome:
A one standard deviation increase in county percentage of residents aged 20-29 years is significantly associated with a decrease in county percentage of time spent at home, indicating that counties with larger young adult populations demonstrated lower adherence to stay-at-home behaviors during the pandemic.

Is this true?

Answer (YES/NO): YES